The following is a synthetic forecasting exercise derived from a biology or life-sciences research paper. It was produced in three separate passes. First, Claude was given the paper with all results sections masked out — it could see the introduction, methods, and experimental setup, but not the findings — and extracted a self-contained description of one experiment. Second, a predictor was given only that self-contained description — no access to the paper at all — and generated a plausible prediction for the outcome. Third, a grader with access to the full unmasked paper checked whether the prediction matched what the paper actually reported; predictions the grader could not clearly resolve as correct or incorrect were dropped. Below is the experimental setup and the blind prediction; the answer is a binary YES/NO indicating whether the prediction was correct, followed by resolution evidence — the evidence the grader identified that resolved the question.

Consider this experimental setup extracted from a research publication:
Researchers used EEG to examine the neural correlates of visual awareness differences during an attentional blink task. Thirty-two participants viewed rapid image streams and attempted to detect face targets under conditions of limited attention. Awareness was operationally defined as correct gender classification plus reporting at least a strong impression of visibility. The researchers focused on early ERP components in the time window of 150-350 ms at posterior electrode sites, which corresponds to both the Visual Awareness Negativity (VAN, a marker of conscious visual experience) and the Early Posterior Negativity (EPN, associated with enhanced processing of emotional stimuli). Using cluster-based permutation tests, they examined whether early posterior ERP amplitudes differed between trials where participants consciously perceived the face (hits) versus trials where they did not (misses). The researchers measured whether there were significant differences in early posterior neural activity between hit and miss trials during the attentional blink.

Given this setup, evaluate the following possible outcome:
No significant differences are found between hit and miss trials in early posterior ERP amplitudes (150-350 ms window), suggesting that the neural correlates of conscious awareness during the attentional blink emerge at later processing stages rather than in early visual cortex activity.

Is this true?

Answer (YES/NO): NO